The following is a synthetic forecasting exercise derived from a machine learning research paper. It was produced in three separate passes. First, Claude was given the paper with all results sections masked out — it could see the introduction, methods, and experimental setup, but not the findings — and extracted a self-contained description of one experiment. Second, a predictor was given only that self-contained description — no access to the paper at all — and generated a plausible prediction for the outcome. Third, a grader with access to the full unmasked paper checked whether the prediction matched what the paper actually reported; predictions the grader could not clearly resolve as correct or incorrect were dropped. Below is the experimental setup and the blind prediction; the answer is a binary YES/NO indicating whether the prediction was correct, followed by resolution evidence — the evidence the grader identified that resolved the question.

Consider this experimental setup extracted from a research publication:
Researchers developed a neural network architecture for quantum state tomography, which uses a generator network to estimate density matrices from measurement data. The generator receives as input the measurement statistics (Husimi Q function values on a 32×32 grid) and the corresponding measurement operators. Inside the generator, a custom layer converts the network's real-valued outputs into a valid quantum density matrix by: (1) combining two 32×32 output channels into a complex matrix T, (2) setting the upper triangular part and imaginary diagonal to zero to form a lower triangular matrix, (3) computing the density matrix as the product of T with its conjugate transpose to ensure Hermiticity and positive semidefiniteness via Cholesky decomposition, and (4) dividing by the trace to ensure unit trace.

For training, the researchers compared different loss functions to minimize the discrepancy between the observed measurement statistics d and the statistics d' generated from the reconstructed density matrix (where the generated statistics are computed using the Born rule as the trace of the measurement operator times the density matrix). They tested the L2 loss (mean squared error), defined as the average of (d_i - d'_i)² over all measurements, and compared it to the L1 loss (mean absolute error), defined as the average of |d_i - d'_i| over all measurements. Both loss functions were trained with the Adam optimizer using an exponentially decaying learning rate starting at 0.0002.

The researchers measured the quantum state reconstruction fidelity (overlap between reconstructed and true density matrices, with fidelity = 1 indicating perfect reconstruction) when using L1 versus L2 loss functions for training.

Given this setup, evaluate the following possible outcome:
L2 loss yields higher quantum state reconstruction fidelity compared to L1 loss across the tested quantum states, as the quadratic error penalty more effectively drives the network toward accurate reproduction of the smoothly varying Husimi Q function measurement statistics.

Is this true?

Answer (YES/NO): NO